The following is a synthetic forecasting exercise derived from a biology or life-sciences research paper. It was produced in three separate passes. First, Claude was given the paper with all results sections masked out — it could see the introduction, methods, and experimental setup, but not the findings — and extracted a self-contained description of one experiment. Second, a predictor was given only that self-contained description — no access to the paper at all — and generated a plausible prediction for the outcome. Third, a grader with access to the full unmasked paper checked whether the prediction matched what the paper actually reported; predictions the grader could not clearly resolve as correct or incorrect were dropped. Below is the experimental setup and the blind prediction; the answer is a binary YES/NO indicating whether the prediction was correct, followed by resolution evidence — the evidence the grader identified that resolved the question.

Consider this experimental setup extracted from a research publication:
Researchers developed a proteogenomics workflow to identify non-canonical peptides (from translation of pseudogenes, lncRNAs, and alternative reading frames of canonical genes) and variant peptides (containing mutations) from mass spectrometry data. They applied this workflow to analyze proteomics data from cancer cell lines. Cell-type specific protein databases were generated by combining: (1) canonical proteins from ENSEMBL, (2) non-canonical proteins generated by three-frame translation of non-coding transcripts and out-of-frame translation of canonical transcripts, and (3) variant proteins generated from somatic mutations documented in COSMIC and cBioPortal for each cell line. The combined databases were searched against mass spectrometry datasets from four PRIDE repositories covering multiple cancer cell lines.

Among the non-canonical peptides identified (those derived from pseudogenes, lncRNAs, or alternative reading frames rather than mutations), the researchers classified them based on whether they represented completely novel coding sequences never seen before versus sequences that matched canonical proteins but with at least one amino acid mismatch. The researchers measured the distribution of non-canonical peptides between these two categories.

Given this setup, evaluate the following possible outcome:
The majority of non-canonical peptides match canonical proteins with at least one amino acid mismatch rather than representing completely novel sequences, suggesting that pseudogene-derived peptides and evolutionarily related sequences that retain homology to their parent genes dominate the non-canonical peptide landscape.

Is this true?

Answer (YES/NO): NO